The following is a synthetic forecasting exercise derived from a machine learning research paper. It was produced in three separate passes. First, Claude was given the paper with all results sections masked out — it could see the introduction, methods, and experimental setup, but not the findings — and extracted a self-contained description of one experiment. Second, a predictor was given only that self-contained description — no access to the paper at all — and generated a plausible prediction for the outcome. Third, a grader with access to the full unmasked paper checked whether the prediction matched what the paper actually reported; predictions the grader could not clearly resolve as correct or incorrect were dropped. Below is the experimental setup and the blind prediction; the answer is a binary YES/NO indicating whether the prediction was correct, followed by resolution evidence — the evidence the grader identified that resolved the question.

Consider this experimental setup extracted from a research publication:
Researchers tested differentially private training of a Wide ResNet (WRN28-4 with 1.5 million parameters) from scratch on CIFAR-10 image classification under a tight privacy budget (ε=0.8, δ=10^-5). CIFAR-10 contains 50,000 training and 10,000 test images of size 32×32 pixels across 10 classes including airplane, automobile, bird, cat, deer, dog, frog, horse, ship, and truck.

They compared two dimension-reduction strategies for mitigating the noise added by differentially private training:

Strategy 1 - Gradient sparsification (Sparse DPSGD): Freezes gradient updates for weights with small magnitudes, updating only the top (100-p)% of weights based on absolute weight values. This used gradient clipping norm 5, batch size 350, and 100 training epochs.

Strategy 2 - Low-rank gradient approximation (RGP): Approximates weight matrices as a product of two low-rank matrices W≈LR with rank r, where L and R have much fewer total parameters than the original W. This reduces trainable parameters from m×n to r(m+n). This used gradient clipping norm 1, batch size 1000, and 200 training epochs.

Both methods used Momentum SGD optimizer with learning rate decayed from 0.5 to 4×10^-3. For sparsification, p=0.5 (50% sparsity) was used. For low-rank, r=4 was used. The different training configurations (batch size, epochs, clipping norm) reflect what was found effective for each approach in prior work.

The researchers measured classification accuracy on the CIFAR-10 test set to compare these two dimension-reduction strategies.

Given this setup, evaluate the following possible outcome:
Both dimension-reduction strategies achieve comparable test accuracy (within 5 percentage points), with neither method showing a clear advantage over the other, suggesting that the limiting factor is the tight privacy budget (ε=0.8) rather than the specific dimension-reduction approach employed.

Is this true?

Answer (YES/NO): NO